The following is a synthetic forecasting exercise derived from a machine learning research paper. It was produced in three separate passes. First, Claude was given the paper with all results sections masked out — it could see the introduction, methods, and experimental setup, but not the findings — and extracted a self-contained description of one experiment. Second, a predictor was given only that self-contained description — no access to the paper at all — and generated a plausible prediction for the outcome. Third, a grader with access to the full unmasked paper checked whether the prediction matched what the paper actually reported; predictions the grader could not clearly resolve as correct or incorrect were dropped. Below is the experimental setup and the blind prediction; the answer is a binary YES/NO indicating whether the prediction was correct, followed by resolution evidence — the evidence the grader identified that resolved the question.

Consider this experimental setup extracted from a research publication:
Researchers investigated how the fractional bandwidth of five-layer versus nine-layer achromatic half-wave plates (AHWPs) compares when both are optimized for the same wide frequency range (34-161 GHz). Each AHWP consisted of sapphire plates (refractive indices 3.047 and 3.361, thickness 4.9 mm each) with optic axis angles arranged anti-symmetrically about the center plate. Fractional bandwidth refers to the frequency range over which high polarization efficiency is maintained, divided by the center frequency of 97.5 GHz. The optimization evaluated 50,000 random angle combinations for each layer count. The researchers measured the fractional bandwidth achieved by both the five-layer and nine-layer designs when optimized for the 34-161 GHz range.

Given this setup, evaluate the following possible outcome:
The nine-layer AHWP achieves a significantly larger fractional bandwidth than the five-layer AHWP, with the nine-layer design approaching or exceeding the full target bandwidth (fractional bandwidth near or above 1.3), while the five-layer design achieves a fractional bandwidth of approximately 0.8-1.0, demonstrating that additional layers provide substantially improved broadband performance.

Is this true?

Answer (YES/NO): NO